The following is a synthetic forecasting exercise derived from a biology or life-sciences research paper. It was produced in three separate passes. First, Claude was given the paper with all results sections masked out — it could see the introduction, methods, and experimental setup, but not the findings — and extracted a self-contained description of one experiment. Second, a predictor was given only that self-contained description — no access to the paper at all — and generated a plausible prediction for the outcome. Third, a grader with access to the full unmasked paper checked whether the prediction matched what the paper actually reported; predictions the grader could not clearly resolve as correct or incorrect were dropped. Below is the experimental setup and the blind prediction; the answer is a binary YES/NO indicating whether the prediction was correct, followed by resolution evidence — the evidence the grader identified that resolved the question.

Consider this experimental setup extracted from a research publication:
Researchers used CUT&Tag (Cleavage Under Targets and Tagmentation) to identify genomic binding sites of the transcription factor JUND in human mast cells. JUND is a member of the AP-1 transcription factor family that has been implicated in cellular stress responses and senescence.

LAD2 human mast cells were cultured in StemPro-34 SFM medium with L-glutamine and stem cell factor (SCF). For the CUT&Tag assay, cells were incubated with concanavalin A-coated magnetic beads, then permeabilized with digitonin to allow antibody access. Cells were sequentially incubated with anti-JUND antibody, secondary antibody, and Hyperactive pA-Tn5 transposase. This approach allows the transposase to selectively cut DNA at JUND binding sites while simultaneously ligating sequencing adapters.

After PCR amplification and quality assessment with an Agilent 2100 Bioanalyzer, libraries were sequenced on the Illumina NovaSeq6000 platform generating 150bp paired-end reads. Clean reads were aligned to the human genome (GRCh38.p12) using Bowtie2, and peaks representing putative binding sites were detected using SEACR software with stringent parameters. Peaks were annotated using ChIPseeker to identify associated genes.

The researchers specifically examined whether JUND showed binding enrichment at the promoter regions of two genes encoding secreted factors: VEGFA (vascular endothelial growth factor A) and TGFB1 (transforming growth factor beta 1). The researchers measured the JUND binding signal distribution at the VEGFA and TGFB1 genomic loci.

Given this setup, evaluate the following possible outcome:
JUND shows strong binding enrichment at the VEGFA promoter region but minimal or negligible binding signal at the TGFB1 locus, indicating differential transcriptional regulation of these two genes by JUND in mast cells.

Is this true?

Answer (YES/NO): NO